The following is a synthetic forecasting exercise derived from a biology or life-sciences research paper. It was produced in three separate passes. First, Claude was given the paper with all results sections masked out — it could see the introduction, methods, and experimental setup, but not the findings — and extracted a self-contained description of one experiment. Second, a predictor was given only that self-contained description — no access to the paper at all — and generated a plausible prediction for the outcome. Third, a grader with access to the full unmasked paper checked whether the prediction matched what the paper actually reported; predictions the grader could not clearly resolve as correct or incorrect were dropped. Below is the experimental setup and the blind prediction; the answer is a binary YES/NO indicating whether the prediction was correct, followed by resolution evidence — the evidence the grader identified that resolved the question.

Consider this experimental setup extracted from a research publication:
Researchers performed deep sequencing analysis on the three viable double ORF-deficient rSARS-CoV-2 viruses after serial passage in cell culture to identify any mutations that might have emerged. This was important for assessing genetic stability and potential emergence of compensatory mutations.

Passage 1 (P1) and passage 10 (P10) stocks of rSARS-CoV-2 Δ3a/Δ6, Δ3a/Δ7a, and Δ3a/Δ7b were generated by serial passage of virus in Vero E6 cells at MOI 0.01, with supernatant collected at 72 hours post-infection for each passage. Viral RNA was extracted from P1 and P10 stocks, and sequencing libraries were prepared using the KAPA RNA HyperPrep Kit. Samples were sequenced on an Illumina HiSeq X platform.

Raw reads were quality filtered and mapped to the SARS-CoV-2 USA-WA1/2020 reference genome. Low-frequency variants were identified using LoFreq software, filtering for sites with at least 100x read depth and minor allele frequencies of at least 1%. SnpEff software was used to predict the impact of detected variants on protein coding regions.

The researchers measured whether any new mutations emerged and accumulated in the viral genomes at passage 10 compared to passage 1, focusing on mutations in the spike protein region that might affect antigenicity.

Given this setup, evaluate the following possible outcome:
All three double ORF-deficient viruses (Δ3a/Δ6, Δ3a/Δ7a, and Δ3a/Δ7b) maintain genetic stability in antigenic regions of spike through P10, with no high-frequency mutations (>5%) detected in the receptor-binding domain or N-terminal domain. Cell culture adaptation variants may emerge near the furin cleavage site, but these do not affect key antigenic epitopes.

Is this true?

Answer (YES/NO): NO